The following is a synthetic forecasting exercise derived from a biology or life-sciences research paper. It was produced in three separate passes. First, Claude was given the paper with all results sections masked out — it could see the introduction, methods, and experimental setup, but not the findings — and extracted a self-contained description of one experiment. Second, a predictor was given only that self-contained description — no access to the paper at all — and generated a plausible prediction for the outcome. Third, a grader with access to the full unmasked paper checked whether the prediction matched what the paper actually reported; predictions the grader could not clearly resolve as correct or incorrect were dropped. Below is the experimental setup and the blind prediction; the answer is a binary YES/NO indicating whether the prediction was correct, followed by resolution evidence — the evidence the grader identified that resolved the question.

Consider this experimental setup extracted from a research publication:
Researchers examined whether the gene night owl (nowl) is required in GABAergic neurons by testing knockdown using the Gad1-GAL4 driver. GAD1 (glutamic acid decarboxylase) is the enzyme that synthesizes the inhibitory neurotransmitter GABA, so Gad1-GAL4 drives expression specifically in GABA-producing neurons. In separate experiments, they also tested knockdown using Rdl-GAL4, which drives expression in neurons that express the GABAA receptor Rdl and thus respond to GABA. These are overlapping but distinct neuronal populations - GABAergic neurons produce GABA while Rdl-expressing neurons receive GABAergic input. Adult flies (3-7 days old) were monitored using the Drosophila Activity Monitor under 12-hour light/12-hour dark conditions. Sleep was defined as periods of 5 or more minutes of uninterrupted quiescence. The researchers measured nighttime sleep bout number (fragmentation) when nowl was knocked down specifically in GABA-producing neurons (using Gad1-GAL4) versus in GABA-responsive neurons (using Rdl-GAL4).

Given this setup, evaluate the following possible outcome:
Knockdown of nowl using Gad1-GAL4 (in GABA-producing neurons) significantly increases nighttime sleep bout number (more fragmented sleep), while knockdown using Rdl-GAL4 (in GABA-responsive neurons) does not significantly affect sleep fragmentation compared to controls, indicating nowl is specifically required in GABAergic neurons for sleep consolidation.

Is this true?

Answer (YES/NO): NO